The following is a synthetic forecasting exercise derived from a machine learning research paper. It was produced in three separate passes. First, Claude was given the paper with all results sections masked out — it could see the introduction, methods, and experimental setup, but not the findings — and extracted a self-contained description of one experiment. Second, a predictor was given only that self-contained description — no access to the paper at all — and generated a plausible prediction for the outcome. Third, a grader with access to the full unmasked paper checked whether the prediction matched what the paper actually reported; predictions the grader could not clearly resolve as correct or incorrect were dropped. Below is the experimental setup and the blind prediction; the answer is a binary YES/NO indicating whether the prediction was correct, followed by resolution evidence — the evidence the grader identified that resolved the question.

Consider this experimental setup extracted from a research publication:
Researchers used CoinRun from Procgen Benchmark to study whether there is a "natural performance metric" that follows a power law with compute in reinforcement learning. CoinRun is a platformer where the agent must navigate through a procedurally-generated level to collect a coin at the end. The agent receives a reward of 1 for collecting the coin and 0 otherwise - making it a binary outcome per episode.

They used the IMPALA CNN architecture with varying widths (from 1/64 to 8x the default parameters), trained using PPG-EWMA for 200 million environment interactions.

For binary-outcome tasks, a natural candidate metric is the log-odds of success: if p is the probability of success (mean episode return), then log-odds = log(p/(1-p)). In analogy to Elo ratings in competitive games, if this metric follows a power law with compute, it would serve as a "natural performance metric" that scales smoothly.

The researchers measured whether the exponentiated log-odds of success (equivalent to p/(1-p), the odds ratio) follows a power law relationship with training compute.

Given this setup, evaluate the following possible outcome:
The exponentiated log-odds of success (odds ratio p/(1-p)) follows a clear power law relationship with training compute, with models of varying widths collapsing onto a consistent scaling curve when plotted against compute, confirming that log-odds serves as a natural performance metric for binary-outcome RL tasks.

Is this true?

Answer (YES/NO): YES